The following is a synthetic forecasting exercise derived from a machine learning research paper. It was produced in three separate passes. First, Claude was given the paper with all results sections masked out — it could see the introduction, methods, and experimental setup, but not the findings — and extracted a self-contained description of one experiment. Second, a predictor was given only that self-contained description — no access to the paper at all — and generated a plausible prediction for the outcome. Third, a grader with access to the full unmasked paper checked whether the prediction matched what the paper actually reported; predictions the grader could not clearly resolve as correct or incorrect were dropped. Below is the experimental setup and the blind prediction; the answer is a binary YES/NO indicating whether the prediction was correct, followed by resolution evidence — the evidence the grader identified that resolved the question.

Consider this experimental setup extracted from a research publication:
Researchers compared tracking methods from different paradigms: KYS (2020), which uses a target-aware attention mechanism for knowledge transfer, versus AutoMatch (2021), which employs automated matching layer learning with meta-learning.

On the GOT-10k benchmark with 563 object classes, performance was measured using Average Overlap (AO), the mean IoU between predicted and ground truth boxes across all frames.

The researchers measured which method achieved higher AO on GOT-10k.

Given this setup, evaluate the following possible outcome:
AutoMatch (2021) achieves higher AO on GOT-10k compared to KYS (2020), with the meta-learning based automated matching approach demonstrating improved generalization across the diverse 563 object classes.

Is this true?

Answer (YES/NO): YES